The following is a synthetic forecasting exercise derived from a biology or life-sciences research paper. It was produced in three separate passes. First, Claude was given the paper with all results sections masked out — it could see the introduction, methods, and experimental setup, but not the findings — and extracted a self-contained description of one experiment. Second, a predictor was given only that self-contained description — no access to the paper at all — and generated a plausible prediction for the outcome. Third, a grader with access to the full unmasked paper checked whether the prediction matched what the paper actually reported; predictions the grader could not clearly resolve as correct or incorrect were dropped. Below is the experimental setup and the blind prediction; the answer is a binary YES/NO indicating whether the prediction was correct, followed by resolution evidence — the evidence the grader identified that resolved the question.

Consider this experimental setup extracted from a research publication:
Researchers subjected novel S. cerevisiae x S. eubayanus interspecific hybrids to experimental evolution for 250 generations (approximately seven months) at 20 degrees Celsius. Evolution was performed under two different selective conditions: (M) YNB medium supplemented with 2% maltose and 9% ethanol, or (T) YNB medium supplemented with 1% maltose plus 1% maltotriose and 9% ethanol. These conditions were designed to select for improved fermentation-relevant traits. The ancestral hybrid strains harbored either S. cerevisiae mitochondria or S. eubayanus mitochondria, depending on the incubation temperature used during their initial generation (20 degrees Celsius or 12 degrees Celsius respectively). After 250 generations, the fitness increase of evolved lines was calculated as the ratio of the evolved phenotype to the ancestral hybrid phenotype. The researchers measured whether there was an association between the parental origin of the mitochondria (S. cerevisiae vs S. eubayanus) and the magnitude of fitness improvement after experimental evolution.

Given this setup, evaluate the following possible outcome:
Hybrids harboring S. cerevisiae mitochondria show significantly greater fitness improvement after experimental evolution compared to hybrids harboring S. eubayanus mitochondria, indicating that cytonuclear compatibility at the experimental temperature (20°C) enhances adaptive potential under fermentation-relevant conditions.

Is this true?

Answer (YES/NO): NO